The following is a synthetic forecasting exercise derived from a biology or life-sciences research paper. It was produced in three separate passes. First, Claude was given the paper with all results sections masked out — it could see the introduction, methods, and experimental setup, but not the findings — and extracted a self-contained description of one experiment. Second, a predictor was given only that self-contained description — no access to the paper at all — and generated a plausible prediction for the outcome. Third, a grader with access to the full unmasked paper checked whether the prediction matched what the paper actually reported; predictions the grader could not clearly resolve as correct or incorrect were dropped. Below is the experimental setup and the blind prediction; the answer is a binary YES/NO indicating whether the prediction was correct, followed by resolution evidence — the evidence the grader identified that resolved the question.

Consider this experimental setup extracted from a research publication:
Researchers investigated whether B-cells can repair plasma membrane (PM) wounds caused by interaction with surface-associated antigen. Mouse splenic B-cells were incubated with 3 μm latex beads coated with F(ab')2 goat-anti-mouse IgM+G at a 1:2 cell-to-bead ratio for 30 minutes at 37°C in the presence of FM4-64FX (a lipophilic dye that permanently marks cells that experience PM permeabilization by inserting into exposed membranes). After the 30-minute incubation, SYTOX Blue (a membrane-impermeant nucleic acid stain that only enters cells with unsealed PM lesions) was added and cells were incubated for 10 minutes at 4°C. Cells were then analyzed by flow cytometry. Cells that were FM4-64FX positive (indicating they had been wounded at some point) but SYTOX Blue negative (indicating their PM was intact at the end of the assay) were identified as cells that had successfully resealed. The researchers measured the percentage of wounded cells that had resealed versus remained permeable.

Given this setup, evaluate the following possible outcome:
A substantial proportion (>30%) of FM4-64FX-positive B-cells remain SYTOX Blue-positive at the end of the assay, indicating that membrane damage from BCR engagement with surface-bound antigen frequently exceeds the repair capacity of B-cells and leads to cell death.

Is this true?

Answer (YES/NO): NO